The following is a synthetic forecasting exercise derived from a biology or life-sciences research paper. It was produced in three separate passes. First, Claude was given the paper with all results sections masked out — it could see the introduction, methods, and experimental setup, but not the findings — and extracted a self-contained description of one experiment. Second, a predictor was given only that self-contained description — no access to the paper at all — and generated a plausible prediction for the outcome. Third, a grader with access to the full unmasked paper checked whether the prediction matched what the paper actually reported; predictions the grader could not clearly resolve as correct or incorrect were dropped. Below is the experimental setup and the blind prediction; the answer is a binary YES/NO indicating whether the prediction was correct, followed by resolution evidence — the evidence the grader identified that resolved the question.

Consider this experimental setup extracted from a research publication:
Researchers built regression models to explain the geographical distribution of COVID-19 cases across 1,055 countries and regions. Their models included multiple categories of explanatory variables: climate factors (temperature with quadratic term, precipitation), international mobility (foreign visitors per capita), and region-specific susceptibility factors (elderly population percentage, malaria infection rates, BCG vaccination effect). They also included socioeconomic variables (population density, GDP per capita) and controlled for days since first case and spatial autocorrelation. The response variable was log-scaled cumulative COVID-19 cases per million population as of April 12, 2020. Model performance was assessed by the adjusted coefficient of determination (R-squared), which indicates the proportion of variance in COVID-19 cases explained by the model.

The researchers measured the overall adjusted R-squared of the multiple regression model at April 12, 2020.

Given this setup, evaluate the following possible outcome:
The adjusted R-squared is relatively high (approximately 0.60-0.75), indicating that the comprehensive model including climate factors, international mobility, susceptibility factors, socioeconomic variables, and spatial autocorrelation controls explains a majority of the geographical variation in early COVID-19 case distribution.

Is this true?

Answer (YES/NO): YES